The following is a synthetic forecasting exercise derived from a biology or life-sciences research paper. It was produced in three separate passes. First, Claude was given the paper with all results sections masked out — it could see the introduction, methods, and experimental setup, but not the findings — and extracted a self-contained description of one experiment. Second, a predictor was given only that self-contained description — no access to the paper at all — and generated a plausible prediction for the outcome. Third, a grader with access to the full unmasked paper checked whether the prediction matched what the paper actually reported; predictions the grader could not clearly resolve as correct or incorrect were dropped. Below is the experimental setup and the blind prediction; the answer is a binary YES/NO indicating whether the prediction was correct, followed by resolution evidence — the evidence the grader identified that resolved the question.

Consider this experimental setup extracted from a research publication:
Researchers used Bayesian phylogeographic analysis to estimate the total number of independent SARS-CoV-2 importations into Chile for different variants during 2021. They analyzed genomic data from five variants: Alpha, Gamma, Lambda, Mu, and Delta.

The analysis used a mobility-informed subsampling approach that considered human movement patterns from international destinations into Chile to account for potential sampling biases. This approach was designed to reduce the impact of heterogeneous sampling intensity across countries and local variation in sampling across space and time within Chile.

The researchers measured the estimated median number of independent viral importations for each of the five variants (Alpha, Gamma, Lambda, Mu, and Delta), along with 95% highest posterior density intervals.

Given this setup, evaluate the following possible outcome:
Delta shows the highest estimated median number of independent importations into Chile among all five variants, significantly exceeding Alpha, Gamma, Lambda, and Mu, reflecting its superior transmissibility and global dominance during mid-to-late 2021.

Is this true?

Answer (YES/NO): YES